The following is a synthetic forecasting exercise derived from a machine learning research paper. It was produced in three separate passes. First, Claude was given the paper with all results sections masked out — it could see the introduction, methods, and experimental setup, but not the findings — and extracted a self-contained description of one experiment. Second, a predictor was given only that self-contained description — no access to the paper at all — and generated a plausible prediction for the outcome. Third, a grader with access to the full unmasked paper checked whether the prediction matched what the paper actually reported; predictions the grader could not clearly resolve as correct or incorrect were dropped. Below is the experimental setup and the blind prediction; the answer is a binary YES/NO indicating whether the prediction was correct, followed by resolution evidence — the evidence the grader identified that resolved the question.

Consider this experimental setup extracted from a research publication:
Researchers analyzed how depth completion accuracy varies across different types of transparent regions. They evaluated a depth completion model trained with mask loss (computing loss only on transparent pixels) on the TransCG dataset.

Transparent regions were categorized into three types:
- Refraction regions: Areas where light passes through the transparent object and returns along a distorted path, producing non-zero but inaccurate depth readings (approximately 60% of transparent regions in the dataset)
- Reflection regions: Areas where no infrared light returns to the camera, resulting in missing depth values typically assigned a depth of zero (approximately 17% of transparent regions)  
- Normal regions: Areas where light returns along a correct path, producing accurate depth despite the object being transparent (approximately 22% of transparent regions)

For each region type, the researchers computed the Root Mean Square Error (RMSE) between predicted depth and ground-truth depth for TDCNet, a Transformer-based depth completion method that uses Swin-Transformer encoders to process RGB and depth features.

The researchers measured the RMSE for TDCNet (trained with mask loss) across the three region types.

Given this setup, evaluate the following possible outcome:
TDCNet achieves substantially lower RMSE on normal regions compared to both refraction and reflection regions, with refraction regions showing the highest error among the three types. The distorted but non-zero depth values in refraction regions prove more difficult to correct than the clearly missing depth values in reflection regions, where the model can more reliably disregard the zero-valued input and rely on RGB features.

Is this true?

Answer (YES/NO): NO